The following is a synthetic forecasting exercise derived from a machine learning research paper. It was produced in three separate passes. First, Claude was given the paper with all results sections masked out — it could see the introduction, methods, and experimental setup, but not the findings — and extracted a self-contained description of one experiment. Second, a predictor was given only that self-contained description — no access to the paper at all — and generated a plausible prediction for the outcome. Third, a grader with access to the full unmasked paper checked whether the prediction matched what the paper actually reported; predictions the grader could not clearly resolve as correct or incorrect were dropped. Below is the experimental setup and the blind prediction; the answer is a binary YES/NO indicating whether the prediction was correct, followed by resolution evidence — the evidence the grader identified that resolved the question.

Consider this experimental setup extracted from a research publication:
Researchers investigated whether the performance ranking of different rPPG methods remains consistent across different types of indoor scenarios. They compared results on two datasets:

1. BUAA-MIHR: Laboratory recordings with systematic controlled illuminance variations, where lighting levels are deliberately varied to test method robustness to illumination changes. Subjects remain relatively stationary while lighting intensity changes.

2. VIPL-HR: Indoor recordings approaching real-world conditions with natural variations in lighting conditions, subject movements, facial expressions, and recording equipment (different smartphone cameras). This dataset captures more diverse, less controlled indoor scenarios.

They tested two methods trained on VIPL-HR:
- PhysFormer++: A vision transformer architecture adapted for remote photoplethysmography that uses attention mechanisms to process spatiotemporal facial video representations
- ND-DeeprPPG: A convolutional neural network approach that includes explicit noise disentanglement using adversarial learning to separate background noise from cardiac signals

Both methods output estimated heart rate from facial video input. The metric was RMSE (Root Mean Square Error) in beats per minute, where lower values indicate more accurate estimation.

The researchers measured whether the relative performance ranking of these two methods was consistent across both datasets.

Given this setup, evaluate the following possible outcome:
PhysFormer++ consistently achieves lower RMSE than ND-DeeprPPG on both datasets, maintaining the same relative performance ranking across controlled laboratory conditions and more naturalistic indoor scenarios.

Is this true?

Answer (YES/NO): NO